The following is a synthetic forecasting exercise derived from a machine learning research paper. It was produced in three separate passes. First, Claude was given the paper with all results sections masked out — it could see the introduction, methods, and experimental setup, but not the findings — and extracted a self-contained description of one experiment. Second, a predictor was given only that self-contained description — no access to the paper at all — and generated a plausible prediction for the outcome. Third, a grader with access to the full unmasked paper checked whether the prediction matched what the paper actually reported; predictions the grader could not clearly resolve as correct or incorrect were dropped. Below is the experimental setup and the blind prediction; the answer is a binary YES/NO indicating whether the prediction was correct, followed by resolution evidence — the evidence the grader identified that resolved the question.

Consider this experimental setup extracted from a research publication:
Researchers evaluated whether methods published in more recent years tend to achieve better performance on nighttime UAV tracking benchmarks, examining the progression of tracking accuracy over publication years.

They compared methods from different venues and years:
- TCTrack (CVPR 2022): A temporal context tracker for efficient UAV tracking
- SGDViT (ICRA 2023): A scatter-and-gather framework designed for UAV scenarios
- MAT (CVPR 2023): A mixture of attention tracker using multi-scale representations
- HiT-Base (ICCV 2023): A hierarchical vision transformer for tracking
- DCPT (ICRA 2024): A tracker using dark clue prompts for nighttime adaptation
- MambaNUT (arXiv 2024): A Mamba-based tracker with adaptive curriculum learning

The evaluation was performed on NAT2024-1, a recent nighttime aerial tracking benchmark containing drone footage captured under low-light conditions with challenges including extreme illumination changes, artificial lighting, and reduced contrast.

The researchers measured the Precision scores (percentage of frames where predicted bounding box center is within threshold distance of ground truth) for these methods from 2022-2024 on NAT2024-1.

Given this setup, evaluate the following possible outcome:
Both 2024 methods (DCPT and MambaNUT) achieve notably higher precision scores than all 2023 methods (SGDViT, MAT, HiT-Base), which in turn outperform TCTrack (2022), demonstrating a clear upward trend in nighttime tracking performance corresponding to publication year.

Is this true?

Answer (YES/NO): NO